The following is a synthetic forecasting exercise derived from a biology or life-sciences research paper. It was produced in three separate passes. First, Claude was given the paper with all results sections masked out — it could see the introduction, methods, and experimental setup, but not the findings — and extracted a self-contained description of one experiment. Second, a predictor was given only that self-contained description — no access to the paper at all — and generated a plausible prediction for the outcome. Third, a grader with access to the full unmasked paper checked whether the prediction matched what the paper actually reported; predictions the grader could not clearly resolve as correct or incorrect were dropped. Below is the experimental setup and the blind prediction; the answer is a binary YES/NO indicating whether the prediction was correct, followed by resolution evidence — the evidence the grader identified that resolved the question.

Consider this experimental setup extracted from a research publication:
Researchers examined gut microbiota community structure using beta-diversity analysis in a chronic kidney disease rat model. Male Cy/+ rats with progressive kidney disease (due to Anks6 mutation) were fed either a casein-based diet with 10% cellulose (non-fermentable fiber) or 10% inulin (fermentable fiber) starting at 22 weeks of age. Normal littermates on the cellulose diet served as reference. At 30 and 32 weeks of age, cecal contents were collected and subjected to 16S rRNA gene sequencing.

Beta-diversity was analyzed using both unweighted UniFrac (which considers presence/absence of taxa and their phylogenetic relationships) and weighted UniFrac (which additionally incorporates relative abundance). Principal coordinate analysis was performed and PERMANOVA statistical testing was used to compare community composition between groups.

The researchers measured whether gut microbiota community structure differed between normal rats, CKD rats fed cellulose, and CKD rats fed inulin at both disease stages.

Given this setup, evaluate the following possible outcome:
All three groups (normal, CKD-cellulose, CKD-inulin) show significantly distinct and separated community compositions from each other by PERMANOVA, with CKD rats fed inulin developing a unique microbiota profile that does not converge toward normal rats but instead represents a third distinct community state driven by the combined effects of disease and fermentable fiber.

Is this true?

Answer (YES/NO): NO